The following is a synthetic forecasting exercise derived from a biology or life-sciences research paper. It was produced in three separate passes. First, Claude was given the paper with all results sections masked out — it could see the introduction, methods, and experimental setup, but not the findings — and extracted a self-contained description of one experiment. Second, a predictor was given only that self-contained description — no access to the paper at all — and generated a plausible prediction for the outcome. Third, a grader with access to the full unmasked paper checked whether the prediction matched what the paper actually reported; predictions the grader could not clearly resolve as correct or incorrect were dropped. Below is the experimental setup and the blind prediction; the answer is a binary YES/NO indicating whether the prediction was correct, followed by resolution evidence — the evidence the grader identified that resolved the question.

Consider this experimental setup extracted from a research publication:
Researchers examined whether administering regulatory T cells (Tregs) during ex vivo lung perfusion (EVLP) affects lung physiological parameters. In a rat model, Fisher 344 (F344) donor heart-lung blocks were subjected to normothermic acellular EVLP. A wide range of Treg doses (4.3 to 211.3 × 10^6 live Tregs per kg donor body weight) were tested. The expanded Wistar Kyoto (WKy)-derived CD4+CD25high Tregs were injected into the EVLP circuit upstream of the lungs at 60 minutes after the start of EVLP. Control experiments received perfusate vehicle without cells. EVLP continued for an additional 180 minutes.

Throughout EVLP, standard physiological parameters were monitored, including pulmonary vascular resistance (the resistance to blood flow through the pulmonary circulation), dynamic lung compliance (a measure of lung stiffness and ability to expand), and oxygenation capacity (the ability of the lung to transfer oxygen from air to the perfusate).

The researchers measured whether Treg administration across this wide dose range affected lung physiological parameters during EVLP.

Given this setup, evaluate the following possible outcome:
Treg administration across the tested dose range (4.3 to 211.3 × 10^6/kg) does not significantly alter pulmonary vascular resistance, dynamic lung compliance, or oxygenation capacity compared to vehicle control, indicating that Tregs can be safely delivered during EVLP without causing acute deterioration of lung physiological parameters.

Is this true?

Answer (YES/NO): YES